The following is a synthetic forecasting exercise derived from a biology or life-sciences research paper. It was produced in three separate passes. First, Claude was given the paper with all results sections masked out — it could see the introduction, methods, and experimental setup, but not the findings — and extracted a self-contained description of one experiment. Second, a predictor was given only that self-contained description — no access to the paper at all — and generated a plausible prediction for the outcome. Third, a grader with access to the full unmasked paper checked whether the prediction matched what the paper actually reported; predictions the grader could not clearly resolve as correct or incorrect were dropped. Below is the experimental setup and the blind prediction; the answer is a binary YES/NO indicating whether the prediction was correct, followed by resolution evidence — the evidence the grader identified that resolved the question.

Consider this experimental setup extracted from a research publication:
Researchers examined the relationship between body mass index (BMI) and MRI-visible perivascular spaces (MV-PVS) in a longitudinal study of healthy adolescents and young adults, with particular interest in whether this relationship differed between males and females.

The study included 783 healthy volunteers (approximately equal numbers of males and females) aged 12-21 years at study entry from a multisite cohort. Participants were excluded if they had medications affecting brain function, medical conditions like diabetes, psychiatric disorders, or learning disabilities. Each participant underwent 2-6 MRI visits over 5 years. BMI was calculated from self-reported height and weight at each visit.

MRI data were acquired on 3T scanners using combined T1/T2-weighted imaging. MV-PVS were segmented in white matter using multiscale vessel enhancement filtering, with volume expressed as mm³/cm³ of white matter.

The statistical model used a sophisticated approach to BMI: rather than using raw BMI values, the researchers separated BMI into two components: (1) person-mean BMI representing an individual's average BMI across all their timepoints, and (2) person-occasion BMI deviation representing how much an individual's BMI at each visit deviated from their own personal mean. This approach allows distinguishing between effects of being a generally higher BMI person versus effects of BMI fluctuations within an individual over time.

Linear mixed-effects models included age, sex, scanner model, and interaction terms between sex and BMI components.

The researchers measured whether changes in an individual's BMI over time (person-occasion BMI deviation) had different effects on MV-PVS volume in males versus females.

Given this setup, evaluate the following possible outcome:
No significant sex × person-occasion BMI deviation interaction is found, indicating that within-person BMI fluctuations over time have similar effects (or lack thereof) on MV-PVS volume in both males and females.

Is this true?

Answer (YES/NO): NO